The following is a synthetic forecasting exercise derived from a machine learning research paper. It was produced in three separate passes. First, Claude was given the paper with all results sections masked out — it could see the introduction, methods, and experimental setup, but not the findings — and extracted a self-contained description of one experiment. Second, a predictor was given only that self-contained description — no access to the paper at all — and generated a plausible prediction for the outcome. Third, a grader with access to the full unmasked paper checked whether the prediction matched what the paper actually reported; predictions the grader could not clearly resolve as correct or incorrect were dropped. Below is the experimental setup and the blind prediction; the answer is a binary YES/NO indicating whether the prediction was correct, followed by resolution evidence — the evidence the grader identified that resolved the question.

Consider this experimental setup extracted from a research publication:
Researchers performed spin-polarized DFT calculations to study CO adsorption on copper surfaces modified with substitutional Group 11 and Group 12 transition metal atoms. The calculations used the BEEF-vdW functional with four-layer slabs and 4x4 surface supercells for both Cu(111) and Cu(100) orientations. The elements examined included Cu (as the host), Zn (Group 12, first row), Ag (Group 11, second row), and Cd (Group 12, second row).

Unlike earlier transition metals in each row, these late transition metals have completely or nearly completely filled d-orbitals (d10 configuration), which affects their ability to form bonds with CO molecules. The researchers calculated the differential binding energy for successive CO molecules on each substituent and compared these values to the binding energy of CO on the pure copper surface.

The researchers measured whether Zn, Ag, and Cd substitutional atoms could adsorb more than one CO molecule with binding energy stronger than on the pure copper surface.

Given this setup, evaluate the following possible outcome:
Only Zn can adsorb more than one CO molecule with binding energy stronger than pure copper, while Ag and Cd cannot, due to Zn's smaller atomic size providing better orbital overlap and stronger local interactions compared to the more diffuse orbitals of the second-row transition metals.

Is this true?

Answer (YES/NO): NO